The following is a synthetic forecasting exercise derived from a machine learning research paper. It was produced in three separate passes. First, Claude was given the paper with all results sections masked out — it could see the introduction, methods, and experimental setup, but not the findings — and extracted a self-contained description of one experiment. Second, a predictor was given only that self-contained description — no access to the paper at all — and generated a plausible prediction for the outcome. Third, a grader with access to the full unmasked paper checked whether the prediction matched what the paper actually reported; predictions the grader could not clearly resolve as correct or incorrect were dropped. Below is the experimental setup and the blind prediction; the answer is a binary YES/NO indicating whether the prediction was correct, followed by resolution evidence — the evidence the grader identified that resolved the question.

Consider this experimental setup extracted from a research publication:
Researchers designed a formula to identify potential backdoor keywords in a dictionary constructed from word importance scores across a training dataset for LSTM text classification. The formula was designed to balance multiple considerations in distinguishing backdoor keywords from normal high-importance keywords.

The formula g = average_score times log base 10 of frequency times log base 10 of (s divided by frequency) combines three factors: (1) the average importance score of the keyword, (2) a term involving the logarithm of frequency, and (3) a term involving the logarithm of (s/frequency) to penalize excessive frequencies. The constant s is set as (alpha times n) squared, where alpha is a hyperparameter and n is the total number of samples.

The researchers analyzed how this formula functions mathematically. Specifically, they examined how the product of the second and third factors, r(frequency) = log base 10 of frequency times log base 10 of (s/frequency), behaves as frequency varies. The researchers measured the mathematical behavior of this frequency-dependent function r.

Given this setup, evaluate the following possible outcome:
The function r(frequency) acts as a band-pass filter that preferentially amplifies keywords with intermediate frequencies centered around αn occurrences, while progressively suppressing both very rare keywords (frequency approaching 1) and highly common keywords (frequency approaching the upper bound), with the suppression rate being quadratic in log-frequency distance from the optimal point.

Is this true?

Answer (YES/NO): NO